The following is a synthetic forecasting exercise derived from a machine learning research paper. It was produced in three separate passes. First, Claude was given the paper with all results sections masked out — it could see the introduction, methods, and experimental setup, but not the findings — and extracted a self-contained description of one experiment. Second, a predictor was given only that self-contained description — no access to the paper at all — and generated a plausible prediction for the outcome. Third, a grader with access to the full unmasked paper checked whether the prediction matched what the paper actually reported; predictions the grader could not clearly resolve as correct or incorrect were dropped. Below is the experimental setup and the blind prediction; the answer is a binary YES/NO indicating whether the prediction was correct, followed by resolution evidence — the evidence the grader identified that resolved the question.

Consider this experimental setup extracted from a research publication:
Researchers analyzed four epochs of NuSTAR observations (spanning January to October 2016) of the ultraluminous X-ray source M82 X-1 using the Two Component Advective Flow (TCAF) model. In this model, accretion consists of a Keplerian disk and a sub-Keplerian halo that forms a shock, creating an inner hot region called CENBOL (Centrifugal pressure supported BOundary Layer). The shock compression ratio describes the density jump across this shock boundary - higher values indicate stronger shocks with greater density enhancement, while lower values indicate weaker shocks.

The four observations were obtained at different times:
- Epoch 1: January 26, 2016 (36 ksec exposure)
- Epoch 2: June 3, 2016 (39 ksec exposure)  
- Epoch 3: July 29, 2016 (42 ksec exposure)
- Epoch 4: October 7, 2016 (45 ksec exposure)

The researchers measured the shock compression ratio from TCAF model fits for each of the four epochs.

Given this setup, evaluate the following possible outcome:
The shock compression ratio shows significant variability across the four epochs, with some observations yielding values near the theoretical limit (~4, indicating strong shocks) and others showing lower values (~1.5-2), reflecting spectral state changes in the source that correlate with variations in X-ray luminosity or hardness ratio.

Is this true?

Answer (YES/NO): NO